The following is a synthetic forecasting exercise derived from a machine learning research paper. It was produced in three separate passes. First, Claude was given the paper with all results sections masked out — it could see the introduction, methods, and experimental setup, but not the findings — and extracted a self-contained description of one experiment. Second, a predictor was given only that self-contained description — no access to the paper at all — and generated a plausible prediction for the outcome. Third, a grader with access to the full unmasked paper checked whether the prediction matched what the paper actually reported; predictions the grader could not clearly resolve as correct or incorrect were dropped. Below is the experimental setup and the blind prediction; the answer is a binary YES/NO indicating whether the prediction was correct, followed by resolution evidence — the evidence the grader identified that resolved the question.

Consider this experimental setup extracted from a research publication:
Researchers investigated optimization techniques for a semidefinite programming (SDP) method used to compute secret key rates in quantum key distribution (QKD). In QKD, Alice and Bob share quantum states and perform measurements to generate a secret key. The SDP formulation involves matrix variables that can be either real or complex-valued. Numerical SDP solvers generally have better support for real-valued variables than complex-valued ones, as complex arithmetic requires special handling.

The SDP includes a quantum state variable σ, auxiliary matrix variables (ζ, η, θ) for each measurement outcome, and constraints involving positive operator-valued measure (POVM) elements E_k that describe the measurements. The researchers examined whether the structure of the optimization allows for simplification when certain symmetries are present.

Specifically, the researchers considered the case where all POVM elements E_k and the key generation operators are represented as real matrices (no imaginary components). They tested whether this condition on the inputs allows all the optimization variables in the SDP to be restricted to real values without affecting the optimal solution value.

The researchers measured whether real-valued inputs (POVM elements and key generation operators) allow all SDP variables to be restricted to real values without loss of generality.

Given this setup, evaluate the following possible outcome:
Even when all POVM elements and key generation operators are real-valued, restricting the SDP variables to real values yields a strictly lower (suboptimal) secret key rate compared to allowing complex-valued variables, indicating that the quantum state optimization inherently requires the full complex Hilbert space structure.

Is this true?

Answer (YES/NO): NO